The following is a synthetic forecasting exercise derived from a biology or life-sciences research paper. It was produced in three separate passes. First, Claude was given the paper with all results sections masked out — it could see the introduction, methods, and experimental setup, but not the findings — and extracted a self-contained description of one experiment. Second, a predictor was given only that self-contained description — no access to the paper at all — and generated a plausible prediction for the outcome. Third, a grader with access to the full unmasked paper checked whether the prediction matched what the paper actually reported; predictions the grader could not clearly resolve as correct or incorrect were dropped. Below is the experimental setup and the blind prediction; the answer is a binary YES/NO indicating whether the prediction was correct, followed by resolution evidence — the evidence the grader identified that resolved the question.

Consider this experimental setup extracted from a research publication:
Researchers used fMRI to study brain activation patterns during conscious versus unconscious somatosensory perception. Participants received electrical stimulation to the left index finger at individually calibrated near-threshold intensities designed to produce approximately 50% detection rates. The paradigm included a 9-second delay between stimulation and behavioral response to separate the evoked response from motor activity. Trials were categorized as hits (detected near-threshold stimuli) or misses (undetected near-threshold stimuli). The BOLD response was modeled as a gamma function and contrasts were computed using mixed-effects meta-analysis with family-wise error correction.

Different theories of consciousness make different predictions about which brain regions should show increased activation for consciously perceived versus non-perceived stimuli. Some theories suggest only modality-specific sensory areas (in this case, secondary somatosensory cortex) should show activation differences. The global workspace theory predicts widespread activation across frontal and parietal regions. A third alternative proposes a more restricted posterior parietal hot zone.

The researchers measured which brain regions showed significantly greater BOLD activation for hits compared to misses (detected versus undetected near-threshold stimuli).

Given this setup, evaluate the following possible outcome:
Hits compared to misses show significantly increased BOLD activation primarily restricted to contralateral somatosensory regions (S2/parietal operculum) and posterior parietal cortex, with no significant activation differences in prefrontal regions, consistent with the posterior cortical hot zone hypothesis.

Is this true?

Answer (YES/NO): NO